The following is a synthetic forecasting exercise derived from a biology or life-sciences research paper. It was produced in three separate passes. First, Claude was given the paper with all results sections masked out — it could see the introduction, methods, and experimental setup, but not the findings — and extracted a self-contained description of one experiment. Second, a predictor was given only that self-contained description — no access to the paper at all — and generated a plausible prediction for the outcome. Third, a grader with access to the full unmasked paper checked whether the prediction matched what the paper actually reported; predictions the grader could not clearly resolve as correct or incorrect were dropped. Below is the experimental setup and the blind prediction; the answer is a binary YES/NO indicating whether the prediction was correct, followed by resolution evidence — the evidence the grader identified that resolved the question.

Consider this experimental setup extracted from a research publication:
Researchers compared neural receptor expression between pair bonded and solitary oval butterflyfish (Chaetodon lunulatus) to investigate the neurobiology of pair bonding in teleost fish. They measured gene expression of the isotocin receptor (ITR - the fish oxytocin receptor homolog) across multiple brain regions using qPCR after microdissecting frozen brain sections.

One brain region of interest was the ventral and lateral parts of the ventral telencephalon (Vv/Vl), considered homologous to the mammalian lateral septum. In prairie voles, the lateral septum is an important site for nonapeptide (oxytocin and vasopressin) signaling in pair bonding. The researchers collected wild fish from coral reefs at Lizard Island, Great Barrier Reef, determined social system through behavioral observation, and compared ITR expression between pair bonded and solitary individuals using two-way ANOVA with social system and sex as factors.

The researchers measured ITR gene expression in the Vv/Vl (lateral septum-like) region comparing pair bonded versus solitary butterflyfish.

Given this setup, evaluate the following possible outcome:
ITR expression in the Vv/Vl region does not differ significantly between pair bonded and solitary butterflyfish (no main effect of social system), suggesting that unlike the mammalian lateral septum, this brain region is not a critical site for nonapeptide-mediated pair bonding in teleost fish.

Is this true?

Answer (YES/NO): NO